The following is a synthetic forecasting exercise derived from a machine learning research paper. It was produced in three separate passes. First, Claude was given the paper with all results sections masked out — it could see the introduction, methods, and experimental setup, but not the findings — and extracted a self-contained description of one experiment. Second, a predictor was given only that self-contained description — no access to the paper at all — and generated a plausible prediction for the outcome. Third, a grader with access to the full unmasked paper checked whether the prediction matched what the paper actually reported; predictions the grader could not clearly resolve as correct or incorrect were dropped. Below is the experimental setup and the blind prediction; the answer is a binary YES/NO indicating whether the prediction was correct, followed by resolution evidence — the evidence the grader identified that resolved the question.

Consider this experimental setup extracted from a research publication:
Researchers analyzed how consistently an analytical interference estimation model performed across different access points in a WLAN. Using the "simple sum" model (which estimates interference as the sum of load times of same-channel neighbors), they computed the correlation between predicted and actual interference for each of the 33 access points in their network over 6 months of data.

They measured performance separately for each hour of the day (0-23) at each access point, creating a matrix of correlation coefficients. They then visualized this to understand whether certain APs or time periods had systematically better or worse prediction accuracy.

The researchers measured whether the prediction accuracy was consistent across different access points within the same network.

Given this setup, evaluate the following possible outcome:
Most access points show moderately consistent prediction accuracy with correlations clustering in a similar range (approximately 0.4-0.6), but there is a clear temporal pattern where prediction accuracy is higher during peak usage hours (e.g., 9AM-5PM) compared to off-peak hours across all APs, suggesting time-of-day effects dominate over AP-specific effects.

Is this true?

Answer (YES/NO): NO